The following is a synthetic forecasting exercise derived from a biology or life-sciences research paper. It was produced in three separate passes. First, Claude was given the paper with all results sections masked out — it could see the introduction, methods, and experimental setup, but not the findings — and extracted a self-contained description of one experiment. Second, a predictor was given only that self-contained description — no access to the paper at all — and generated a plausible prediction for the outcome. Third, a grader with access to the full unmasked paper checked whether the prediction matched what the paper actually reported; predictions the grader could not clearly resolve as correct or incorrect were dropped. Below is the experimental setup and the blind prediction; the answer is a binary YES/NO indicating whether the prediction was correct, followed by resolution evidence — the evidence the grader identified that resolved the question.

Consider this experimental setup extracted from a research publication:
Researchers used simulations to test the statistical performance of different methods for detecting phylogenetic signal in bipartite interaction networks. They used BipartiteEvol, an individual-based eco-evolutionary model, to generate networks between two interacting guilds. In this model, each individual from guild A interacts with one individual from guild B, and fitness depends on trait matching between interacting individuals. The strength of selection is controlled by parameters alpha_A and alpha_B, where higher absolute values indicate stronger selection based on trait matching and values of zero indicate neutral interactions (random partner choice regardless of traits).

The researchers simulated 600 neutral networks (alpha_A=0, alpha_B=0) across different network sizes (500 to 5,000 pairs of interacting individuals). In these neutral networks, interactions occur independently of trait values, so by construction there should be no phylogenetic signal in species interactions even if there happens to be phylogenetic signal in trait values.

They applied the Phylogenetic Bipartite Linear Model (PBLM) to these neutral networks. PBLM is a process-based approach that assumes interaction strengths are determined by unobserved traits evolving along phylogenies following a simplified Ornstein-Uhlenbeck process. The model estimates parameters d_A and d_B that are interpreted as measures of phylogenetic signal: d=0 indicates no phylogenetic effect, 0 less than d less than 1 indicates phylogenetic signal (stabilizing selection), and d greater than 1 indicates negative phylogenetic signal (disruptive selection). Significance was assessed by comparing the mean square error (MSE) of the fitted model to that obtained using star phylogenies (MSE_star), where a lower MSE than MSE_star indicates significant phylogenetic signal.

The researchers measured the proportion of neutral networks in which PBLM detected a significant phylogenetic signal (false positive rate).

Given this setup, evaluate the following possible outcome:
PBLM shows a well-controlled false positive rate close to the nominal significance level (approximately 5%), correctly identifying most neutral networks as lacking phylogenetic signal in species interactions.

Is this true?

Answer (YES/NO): NO